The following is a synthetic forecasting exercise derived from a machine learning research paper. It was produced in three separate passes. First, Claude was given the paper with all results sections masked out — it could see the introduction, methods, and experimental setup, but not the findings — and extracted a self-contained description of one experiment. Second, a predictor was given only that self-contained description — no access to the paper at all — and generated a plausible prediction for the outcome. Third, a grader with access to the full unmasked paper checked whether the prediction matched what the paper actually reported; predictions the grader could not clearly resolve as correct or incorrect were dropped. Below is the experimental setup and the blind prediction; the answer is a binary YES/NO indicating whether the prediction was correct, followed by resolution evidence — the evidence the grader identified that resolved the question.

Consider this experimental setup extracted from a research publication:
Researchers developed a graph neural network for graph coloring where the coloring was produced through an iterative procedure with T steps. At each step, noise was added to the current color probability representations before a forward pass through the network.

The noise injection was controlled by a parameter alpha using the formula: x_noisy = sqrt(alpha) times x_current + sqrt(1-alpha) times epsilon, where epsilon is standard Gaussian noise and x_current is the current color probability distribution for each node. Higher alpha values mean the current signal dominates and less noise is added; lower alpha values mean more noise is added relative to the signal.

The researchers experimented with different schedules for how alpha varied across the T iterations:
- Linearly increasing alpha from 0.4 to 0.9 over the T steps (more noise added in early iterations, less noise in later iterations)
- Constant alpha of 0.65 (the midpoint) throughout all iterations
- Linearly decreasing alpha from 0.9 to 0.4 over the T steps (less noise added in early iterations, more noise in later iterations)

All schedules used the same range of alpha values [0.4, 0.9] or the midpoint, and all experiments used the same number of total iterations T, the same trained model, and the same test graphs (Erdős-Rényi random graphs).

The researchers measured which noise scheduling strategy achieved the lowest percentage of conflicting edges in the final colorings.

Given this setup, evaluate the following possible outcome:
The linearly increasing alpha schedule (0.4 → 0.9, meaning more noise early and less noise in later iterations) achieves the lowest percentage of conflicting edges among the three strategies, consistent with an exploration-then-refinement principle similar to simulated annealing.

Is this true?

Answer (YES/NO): YES